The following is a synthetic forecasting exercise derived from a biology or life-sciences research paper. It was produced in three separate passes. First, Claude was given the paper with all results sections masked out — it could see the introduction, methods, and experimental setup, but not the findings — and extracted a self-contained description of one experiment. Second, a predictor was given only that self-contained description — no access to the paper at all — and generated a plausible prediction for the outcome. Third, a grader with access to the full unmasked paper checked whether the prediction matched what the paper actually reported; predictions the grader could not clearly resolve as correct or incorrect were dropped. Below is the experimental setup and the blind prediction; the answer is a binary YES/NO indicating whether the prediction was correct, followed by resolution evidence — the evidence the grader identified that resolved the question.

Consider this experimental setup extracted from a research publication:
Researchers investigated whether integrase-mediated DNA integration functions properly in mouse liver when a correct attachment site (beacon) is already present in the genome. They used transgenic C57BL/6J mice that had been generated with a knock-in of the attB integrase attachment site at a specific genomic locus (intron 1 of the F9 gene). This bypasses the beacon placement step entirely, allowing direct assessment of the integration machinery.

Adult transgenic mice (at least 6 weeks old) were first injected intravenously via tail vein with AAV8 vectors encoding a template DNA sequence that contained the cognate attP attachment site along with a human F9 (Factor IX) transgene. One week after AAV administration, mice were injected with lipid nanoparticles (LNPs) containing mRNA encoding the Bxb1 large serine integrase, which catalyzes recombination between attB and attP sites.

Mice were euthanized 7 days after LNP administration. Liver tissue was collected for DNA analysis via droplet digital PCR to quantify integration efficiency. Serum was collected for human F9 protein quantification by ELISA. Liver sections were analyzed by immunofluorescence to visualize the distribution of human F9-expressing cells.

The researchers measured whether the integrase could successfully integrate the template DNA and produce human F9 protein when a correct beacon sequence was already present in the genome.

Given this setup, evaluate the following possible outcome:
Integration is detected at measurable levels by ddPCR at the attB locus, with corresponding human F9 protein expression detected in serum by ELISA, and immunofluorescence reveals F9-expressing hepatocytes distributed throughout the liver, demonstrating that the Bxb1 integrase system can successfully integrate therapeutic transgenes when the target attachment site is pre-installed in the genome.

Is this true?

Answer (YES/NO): YES